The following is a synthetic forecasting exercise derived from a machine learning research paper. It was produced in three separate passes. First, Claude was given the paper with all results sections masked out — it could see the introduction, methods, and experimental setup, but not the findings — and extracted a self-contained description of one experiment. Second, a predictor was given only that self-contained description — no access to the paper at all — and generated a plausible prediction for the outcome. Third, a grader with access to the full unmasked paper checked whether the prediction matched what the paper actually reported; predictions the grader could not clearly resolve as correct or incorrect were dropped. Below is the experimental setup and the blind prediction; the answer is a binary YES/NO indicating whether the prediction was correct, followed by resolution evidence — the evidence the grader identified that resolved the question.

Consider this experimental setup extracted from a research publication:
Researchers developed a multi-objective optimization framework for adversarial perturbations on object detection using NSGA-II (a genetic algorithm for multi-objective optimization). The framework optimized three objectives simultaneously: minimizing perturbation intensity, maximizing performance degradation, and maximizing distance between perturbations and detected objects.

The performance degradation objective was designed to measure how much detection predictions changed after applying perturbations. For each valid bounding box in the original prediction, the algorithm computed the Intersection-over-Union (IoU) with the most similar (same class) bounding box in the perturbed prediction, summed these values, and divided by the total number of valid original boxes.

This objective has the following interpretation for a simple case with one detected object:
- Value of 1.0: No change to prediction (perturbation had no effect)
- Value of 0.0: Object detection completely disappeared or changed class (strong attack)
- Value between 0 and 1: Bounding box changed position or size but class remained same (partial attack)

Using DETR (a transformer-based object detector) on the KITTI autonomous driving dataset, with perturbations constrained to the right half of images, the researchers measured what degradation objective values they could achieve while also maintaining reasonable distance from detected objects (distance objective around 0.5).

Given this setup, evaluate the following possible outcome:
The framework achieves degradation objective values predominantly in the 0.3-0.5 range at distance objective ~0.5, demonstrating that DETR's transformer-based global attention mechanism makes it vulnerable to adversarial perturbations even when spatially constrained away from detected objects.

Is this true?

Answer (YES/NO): NO